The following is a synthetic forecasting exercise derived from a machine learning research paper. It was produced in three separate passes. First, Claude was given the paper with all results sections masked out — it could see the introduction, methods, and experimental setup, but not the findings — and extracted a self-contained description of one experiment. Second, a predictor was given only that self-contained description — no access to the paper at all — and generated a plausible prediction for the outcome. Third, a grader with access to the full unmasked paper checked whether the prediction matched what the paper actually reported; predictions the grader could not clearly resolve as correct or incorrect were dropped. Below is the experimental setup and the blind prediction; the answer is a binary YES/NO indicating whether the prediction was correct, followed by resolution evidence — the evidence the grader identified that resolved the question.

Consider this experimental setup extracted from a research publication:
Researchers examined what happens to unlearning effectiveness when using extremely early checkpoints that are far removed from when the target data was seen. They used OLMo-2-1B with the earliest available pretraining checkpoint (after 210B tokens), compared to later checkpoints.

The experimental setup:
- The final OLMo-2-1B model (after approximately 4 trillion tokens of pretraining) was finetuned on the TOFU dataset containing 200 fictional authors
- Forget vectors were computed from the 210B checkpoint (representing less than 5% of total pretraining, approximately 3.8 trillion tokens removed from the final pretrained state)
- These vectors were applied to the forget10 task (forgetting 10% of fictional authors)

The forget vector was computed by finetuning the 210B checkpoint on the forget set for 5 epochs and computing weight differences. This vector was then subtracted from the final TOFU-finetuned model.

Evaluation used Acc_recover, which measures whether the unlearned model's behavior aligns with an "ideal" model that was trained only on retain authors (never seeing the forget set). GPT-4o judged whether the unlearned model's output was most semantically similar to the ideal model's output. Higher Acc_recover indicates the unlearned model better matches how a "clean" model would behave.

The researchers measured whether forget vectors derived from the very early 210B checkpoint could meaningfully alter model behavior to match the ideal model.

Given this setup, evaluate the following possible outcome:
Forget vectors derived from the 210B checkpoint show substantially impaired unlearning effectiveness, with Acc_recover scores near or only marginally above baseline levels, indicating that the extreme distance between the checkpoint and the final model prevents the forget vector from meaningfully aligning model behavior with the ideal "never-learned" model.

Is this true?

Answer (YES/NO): YES